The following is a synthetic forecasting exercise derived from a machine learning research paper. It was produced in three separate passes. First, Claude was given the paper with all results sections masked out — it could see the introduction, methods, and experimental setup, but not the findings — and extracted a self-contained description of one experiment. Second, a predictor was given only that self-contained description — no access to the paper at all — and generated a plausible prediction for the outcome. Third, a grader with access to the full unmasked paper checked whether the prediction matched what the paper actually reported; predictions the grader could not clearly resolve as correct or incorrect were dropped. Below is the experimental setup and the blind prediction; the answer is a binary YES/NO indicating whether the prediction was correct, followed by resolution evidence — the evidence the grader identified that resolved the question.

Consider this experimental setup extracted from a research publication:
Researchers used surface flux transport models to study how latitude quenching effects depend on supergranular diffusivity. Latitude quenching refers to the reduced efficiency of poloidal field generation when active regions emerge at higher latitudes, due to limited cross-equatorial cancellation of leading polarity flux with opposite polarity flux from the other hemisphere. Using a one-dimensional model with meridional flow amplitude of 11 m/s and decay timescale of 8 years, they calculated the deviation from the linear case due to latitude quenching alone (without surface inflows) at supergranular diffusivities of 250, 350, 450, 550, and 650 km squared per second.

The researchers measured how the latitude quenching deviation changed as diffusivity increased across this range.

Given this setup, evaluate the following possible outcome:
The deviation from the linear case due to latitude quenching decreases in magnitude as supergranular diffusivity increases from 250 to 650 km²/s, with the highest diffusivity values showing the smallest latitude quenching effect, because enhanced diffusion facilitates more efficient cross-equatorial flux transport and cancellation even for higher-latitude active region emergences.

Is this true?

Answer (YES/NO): YES